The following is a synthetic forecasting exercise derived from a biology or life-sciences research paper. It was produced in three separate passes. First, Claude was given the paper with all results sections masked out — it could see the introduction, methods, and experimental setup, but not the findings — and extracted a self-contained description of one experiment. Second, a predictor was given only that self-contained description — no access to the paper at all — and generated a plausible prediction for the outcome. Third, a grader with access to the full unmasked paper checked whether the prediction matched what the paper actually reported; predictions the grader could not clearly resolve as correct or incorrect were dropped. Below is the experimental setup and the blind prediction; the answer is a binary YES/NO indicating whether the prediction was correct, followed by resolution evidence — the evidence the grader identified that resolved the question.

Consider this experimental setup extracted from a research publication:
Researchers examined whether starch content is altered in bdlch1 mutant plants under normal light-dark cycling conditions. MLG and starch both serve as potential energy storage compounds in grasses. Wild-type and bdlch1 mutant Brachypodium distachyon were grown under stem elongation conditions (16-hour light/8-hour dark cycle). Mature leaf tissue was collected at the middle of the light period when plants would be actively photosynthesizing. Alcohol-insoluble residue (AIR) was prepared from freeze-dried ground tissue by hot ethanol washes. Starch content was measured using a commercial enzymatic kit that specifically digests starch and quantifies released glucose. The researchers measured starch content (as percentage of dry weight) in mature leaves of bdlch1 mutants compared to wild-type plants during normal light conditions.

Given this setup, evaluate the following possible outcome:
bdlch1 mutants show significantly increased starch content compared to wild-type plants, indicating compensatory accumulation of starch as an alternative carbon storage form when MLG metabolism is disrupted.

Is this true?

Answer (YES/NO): NO